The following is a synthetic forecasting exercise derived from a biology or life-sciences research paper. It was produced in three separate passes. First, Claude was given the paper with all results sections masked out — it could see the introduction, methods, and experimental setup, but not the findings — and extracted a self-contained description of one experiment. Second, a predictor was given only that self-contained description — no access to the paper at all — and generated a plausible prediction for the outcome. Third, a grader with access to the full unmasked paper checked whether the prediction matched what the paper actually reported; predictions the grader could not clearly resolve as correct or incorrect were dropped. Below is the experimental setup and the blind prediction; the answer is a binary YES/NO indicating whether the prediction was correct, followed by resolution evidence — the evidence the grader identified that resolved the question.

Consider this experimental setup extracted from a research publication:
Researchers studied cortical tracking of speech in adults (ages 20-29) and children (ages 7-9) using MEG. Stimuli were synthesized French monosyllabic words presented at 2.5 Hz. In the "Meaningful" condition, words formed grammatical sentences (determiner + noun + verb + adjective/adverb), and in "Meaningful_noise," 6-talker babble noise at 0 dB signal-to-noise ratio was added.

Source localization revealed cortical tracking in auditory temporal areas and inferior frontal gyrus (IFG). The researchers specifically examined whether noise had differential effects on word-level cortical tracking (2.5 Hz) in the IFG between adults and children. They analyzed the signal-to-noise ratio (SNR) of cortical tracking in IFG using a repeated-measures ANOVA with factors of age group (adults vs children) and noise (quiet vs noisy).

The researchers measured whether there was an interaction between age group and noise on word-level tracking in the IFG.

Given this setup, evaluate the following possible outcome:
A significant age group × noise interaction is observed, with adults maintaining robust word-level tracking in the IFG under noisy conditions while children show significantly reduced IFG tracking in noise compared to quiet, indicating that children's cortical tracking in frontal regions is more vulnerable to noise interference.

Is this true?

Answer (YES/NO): NO